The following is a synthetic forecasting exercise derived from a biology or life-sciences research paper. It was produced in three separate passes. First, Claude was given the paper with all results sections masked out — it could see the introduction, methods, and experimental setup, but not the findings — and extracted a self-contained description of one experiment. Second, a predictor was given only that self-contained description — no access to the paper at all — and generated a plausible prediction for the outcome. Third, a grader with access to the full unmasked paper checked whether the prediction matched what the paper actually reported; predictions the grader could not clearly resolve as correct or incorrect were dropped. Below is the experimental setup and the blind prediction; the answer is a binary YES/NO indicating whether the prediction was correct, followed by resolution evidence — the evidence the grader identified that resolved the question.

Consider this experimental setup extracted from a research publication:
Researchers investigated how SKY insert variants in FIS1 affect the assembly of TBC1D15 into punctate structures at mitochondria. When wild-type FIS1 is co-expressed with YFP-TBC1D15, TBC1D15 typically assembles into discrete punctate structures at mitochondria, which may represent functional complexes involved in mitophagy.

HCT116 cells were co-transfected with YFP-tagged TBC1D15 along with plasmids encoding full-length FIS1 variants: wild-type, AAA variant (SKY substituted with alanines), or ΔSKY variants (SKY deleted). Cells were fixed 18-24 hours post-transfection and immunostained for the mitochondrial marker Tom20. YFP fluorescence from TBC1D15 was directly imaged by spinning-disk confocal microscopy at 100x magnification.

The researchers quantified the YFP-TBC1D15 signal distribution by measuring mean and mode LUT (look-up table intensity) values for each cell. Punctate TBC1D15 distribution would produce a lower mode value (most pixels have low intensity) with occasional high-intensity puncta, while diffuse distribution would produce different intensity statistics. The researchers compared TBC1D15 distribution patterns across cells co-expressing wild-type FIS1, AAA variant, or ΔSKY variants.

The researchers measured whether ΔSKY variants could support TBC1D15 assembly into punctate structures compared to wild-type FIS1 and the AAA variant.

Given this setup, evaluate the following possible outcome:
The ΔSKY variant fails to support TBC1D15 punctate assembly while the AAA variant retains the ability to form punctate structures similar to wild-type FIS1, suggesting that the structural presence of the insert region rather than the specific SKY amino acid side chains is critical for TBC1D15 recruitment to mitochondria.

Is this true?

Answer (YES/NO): NO